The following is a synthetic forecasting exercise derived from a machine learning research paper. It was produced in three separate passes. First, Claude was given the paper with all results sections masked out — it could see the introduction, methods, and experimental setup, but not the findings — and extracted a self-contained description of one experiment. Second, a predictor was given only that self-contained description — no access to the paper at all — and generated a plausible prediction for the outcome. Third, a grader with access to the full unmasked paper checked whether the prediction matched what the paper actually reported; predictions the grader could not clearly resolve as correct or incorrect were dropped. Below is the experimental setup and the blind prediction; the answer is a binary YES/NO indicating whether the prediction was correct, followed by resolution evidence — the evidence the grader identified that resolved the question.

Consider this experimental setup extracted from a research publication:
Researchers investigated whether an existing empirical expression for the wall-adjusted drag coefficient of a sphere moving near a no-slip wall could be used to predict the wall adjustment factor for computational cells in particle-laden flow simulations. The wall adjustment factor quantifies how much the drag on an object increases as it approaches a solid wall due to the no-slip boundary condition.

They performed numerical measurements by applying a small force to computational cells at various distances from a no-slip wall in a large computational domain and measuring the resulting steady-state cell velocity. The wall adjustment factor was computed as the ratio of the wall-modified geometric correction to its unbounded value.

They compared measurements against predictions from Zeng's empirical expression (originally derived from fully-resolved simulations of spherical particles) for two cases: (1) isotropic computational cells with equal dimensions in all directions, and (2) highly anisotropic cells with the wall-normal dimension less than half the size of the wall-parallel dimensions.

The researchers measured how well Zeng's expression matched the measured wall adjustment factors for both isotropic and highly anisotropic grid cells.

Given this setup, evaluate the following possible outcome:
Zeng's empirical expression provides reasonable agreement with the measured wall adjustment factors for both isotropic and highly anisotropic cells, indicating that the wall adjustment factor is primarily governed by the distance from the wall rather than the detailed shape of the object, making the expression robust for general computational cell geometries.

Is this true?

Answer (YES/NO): NO